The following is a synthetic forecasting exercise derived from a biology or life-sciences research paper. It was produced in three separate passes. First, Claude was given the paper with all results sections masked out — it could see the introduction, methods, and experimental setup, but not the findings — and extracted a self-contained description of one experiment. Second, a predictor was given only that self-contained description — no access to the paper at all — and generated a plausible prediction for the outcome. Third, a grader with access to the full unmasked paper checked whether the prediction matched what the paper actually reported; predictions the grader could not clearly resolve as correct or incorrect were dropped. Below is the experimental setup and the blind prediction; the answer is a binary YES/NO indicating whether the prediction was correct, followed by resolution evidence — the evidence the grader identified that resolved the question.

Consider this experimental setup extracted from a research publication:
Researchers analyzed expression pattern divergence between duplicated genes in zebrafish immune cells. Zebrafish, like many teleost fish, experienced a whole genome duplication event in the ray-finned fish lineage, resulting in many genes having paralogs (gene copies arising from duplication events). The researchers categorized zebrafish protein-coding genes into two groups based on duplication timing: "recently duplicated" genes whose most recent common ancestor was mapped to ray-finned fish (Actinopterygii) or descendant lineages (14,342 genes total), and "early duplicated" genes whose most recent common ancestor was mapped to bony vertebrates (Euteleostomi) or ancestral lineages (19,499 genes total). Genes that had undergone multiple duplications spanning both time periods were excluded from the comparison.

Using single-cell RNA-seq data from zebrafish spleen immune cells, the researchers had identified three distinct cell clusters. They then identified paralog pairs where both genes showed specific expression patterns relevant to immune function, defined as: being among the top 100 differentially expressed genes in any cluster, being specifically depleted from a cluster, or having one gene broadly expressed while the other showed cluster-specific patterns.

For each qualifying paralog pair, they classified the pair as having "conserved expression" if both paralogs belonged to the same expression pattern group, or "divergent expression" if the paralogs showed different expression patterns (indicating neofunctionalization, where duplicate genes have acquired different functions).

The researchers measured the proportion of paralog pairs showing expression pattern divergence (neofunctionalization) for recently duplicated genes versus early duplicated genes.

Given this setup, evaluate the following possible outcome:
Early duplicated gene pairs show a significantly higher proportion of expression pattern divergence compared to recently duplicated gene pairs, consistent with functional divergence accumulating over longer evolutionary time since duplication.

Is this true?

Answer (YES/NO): YES